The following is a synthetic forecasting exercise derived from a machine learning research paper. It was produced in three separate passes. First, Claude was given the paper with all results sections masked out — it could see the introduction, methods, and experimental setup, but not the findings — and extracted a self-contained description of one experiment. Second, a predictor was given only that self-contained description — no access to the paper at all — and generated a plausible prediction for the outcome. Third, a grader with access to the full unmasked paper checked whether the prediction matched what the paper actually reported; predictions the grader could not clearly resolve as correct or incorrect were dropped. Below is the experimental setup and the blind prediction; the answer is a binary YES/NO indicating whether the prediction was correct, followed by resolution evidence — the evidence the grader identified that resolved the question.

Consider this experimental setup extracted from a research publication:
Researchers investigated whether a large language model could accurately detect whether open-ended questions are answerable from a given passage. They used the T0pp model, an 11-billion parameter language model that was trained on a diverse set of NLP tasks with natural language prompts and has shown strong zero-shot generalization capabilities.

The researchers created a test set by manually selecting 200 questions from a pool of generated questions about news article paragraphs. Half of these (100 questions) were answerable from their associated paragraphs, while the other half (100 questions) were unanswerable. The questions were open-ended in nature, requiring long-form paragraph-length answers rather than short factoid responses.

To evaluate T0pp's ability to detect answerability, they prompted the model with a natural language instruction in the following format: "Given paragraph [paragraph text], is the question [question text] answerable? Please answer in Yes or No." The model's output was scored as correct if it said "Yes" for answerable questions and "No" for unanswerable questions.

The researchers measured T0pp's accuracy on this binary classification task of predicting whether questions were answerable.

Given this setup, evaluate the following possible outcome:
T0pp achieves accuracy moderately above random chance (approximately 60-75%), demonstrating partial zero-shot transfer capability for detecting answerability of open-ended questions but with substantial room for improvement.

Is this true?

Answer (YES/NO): NO